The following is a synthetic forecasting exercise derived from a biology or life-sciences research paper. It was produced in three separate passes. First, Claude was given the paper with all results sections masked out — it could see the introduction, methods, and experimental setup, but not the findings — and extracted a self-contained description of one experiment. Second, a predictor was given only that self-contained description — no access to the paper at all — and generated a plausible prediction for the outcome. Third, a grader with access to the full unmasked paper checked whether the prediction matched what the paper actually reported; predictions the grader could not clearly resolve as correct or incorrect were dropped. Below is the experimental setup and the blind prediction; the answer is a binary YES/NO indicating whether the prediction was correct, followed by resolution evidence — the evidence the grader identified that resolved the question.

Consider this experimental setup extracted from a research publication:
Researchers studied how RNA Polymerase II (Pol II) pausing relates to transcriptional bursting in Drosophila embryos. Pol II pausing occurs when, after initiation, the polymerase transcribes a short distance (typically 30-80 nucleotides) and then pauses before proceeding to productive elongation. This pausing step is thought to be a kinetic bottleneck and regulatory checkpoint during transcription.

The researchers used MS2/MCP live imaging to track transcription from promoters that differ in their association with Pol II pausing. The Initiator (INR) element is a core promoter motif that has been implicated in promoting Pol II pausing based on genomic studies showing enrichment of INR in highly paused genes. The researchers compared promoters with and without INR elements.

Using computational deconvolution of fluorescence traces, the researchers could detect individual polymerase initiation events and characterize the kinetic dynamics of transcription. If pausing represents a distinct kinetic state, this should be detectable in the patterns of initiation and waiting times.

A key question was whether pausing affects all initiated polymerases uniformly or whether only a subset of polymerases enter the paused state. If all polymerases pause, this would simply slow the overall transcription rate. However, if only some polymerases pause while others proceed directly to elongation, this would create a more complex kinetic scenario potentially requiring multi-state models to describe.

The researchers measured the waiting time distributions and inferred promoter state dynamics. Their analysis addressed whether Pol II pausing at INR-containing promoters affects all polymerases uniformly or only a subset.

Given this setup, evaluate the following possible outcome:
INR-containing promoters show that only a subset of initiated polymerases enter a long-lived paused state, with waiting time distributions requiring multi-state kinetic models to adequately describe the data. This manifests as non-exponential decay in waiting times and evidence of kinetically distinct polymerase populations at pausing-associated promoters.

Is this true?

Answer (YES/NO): YES